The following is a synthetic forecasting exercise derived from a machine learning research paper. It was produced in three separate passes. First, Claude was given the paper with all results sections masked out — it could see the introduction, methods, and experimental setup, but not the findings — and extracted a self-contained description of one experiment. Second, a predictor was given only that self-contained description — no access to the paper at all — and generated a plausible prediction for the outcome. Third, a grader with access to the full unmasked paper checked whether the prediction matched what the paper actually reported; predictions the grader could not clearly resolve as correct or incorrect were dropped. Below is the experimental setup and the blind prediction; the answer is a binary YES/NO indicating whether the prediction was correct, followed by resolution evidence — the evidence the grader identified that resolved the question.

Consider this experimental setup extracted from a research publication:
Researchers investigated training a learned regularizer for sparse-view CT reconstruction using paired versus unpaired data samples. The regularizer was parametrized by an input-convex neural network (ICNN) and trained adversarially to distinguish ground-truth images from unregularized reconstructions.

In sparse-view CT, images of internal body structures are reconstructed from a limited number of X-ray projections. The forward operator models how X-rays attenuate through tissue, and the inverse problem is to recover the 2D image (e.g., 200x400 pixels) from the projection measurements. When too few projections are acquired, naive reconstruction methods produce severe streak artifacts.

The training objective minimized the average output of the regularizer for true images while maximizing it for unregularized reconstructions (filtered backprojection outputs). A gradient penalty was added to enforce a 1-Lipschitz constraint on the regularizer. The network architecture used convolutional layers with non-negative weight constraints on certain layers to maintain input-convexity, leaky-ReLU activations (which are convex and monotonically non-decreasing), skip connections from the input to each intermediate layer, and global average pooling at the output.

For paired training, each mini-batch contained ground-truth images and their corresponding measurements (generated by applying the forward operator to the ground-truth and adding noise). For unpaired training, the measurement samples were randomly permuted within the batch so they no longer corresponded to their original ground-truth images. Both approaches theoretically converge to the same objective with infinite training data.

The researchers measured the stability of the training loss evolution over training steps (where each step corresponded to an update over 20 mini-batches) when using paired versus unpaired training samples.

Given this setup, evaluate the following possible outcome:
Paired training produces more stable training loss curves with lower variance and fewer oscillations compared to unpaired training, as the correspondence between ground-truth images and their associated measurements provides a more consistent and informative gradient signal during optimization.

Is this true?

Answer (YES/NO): YES